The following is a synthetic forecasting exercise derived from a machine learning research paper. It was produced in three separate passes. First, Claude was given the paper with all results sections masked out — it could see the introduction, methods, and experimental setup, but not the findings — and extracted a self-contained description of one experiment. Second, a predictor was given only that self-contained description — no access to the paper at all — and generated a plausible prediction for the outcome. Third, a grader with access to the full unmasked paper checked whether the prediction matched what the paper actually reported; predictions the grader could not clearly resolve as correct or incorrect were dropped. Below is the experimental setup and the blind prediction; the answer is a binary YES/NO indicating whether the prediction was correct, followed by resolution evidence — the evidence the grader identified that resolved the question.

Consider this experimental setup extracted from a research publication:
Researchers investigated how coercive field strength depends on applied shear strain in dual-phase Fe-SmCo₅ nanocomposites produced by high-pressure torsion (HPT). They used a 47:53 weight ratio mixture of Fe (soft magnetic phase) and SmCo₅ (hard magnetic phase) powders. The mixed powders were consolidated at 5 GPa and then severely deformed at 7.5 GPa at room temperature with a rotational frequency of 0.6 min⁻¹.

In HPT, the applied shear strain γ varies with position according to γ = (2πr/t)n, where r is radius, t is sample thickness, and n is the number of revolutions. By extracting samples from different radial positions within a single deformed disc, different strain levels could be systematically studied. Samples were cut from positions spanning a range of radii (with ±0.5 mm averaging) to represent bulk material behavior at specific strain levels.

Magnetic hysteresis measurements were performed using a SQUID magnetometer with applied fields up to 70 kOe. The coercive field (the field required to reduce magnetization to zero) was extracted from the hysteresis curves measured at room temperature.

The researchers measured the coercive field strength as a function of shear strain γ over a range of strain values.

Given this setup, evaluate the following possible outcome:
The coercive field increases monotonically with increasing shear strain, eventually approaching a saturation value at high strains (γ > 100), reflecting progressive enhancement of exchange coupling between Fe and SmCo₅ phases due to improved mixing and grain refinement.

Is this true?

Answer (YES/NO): NO